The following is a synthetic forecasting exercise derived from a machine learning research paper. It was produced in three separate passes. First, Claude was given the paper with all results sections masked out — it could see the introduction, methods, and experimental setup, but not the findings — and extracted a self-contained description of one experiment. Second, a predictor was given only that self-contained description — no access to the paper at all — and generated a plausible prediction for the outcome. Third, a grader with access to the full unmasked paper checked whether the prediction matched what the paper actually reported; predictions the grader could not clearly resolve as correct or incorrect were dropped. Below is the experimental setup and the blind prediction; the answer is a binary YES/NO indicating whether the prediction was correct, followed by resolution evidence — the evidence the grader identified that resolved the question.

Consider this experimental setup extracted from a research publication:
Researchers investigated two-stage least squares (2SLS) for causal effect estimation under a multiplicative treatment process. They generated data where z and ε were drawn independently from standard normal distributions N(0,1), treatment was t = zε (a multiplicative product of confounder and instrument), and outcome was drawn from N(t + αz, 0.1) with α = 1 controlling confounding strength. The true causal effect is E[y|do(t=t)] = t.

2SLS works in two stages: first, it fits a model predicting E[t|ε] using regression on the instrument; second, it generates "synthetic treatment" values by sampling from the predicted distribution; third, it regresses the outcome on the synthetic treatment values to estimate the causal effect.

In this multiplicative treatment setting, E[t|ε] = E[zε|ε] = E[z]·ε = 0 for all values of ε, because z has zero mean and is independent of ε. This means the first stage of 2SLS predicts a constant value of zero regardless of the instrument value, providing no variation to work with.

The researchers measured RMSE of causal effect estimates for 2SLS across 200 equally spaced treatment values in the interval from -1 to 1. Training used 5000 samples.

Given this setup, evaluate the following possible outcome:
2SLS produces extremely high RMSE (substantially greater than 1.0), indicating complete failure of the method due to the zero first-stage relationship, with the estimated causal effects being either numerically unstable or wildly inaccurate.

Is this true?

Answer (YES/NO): NO